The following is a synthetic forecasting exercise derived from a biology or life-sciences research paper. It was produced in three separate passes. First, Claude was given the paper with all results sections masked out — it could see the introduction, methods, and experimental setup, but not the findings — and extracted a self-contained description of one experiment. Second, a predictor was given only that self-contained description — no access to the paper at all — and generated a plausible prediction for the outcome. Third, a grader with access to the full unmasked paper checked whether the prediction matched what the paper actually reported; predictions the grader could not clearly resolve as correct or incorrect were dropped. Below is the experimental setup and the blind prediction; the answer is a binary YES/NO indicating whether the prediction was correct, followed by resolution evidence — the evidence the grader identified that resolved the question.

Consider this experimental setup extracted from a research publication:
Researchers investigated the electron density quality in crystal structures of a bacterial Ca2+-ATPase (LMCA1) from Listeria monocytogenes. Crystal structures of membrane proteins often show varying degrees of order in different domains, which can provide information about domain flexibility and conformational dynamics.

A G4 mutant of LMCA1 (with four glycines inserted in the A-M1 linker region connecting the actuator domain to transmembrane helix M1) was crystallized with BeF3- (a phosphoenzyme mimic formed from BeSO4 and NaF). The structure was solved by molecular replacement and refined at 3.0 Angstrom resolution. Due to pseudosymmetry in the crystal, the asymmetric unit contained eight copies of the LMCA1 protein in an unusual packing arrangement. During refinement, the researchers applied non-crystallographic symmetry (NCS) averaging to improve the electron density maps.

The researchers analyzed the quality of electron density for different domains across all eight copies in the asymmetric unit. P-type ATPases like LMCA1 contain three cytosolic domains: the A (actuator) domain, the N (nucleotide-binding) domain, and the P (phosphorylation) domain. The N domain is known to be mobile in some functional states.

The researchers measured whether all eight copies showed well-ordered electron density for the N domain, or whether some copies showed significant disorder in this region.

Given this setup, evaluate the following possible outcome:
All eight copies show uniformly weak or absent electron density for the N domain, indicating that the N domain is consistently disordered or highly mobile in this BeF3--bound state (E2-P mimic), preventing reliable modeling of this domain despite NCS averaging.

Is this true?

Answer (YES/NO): NO